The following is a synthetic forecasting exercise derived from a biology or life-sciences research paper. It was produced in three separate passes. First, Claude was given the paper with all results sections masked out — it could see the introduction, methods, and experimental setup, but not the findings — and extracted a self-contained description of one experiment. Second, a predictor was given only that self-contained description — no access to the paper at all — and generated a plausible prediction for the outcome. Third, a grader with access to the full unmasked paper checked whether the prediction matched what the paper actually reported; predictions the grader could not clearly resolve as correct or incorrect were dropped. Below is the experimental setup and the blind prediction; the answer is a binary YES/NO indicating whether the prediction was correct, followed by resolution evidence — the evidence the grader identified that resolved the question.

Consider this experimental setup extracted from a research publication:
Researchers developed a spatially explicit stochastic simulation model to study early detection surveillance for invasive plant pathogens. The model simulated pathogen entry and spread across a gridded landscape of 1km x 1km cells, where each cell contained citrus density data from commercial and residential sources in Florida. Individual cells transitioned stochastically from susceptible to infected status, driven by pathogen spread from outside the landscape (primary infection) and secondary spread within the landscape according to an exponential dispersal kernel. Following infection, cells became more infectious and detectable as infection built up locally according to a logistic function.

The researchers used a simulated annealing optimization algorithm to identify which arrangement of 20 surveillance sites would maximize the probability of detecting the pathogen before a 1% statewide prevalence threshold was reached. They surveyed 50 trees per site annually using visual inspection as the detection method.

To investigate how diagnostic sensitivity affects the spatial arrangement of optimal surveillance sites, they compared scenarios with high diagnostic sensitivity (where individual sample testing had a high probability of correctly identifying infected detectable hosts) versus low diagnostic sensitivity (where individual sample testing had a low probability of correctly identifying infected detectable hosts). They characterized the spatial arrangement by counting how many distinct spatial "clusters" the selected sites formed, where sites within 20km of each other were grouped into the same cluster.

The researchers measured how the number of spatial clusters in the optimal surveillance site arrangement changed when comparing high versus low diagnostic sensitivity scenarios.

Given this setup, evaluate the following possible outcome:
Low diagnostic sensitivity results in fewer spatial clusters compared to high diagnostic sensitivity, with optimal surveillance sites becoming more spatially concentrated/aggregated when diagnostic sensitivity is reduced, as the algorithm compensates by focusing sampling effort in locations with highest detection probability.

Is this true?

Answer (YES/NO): YES